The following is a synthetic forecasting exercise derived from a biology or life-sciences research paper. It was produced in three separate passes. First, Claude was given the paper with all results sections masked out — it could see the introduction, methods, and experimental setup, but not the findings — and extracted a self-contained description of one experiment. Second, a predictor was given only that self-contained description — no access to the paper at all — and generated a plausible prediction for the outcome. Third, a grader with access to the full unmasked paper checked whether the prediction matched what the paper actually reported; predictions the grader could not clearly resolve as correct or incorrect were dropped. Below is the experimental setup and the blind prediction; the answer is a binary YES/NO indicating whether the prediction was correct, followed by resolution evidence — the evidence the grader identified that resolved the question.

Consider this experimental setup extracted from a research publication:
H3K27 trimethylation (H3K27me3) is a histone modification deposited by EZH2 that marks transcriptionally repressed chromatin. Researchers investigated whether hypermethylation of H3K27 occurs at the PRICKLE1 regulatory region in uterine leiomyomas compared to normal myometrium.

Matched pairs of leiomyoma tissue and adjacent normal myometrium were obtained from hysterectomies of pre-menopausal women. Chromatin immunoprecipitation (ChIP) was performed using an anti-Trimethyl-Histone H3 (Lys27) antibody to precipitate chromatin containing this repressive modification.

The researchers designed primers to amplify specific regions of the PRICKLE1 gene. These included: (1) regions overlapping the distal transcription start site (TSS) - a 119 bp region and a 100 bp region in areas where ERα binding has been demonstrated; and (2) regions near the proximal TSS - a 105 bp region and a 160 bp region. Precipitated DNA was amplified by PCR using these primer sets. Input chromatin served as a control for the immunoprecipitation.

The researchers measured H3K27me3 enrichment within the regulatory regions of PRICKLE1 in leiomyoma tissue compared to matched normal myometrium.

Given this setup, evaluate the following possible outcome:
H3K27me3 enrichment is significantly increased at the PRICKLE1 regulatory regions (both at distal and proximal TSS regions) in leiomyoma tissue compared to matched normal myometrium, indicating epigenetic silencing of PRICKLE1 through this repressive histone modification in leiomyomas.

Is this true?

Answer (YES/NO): NO